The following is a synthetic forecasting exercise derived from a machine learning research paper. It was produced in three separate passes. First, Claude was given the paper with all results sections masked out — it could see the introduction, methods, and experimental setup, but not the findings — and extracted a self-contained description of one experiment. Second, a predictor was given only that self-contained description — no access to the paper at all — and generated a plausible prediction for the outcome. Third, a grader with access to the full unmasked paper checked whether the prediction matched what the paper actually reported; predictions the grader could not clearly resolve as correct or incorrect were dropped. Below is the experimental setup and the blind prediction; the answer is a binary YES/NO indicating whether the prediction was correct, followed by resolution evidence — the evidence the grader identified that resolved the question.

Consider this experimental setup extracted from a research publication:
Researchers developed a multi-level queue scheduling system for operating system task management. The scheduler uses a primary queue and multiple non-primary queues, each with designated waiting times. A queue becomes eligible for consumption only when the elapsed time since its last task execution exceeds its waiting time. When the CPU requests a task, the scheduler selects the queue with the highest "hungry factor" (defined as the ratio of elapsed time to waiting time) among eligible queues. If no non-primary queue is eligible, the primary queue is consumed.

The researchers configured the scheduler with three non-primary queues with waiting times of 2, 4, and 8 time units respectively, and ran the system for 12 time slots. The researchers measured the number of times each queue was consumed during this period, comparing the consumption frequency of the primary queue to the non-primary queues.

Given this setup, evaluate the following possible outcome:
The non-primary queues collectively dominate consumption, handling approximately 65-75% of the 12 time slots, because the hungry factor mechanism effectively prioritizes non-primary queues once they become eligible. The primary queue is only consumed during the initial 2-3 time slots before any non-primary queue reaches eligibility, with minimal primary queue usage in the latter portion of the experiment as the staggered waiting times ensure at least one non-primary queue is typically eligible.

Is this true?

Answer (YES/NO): NO